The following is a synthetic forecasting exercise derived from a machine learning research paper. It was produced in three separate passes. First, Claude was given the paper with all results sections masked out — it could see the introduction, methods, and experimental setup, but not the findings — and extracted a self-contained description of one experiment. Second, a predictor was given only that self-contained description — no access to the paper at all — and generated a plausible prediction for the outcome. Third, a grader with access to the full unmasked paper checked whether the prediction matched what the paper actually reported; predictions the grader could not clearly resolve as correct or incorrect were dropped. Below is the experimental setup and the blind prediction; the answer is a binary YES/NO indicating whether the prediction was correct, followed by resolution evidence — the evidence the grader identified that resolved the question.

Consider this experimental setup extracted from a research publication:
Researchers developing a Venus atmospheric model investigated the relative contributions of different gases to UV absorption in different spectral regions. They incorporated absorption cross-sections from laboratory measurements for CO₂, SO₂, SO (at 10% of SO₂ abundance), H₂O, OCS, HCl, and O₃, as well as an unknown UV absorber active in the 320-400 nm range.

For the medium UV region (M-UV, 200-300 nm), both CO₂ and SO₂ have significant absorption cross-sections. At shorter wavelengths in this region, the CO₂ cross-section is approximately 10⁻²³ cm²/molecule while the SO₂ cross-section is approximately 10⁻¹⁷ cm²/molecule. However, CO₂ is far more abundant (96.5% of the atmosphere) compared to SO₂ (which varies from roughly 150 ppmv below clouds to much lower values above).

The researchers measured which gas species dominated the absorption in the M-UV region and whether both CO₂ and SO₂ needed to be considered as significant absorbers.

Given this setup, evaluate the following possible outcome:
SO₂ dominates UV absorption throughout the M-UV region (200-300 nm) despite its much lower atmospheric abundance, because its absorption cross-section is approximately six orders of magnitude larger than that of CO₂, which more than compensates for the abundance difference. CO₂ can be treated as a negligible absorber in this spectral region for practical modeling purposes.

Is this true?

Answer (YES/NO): NO